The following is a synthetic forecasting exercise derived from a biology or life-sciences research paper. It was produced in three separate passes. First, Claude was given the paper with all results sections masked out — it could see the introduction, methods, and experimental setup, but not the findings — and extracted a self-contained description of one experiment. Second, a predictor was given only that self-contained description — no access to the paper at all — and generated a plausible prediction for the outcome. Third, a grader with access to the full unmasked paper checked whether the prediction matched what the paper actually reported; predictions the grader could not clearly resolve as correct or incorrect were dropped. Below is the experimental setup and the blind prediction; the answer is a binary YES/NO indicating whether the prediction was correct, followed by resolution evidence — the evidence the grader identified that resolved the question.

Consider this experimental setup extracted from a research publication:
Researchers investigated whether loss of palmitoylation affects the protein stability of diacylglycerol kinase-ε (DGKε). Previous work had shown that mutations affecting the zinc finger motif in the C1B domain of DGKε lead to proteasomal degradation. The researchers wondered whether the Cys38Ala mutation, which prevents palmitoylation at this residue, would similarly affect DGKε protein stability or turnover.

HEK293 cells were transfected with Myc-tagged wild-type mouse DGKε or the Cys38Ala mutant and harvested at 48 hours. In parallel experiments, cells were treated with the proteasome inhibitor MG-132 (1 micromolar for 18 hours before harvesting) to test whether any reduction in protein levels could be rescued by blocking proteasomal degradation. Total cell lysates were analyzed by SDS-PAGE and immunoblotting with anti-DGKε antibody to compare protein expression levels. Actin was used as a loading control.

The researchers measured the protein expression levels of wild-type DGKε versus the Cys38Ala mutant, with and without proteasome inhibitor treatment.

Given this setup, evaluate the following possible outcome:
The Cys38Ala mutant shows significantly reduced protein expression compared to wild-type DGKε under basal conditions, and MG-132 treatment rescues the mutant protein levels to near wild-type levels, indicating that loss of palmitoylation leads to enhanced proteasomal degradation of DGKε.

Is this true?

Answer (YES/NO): NO